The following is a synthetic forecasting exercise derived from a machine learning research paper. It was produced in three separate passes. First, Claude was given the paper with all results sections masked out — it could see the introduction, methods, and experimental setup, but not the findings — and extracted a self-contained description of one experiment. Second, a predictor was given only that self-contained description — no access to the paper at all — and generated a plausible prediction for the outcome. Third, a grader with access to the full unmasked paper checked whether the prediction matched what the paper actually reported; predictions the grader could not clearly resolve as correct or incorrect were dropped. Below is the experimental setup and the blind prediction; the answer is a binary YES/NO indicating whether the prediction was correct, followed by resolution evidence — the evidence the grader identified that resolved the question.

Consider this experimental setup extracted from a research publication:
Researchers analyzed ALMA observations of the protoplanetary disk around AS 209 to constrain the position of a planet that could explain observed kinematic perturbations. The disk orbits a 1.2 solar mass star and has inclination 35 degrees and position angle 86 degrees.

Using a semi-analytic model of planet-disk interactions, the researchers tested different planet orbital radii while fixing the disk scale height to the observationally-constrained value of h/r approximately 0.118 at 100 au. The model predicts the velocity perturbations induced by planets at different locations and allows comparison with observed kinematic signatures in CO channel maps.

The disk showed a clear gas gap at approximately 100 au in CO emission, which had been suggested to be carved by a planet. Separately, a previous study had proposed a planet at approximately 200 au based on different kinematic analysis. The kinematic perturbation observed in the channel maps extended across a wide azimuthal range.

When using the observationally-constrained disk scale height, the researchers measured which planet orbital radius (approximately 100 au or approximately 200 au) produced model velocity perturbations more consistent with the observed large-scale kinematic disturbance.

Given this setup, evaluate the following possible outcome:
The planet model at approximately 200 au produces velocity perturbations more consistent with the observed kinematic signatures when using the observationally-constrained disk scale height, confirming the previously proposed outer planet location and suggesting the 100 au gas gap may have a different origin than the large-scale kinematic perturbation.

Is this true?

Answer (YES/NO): NO